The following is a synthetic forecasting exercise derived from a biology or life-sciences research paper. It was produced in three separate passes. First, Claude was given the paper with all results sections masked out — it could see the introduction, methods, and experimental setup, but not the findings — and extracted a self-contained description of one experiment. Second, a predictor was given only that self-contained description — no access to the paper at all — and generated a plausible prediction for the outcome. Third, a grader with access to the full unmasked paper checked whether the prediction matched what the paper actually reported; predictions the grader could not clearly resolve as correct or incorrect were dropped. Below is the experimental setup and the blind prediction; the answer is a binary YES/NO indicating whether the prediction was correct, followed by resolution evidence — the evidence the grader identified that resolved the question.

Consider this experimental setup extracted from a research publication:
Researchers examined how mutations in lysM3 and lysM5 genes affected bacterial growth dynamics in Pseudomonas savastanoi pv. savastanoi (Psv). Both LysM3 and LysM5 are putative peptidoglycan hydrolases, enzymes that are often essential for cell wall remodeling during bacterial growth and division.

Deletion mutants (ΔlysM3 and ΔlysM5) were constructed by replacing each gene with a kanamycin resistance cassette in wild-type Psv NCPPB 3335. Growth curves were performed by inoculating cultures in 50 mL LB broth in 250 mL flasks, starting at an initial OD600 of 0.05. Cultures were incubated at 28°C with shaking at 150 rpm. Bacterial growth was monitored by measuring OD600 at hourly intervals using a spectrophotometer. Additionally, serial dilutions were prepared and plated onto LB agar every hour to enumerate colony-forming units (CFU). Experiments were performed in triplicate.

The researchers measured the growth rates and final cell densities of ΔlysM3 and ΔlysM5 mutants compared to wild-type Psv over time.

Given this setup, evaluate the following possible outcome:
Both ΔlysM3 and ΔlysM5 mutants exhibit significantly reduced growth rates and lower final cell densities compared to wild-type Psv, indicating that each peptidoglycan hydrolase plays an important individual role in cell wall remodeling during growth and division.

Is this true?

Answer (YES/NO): NO